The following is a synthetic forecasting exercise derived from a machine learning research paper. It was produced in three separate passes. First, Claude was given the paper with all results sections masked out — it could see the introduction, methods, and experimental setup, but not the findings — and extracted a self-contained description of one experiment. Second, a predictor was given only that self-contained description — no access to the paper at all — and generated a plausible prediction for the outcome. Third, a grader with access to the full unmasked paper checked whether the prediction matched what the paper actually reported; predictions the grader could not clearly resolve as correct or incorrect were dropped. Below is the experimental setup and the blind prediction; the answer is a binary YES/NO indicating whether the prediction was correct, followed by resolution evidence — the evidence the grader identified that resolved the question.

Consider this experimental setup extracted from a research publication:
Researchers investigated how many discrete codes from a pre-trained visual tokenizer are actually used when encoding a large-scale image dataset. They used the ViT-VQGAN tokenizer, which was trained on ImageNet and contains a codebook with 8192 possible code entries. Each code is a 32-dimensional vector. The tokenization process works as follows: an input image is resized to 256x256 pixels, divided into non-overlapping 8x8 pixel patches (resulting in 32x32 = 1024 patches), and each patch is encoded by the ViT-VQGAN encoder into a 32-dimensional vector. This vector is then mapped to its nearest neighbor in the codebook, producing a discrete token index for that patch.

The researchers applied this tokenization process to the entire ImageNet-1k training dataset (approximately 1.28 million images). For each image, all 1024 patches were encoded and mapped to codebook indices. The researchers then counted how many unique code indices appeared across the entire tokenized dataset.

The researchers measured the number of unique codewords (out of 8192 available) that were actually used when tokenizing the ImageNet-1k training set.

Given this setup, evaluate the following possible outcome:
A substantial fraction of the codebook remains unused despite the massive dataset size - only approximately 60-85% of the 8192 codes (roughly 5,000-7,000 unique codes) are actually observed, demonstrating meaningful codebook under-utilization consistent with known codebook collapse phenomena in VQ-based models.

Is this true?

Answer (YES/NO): NO